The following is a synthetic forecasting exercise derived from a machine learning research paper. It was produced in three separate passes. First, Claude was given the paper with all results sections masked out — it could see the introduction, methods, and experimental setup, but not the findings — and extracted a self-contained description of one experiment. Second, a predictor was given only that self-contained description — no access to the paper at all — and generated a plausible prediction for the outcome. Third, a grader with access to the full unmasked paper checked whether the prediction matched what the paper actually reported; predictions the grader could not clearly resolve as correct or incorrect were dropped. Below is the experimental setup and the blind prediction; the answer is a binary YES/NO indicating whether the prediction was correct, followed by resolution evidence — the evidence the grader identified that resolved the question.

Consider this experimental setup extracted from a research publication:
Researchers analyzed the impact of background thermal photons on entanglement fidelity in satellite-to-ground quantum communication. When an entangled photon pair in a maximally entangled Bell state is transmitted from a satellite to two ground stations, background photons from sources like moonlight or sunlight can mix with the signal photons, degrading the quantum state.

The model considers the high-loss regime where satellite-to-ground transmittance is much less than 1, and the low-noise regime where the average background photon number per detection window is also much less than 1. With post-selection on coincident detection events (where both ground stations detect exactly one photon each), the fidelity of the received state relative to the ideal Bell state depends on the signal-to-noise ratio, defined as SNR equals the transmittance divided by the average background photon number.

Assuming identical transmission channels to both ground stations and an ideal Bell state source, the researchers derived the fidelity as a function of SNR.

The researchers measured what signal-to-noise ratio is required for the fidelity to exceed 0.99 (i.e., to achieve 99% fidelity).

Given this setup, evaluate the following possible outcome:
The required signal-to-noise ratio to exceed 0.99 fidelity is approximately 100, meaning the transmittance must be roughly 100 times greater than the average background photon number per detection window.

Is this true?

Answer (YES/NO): NO